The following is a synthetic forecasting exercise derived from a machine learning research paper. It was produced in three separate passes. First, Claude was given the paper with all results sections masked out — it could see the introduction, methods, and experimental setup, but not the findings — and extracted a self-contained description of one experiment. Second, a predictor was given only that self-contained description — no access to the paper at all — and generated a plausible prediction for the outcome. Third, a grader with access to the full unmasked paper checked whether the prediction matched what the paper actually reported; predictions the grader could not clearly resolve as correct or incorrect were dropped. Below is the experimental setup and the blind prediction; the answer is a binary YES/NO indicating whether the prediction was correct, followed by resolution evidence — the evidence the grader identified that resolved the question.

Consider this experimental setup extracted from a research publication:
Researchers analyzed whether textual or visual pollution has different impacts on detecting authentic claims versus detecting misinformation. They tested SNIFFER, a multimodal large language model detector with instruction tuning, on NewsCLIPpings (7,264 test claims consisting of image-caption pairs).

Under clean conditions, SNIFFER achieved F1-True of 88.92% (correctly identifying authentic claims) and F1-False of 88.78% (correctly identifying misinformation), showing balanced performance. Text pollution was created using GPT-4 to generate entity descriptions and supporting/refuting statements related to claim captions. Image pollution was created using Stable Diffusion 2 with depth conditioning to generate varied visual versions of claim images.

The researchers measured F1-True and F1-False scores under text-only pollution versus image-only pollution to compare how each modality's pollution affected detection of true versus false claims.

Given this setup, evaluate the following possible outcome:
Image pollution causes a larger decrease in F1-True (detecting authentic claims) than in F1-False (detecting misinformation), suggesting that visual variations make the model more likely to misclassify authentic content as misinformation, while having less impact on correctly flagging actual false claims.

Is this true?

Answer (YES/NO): NO